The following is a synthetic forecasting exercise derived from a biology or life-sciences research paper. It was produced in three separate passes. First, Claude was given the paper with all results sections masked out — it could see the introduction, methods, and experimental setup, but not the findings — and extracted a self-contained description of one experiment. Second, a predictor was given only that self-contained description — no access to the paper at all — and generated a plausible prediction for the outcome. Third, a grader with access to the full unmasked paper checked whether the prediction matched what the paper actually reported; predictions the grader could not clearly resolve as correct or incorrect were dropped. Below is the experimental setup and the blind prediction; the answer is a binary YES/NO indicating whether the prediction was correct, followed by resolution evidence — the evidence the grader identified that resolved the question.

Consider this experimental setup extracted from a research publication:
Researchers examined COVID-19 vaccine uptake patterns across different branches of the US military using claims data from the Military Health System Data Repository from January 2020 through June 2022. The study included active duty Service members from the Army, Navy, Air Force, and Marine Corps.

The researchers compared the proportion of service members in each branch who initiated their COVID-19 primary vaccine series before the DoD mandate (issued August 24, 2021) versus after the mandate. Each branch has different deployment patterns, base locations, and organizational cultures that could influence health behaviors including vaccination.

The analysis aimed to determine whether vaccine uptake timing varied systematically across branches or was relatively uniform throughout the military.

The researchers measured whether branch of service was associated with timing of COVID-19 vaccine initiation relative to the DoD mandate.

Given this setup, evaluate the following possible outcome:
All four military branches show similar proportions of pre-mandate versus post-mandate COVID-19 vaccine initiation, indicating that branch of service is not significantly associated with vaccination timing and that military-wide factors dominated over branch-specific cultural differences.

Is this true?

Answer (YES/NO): NO